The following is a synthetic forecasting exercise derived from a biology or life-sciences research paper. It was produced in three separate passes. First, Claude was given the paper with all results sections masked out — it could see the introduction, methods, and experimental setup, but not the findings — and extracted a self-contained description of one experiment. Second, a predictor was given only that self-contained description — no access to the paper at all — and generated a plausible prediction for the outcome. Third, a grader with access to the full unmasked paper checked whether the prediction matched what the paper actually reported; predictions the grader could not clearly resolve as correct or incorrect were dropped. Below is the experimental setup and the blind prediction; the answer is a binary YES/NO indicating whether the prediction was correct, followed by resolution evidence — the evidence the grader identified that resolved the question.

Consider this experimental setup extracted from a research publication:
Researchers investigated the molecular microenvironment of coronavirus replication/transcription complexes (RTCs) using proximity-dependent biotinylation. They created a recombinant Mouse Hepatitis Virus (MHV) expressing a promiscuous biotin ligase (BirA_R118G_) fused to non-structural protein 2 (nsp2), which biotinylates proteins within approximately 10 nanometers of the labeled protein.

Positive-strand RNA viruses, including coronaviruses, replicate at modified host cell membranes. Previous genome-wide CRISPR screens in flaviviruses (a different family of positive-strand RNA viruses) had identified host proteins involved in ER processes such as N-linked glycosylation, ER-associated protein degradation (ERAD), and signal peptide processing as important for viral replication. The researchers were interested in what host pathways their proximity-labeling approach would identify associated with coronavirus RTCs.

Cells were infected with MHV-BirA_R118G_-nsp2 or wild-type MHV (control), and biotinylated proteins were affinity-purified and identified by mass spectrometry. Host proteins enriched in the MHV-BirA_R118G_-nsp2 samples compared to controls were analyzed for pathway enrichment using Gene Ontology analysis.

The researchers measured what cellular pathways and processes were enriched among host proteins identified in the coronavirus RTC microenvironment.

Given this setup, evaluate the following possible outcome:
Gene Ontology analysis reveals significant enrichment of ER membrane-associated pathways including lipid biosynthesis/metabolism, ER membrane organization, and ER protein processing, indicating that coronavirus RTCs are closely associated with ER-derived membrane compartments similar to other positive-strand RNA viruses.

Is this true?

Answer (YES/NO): NO